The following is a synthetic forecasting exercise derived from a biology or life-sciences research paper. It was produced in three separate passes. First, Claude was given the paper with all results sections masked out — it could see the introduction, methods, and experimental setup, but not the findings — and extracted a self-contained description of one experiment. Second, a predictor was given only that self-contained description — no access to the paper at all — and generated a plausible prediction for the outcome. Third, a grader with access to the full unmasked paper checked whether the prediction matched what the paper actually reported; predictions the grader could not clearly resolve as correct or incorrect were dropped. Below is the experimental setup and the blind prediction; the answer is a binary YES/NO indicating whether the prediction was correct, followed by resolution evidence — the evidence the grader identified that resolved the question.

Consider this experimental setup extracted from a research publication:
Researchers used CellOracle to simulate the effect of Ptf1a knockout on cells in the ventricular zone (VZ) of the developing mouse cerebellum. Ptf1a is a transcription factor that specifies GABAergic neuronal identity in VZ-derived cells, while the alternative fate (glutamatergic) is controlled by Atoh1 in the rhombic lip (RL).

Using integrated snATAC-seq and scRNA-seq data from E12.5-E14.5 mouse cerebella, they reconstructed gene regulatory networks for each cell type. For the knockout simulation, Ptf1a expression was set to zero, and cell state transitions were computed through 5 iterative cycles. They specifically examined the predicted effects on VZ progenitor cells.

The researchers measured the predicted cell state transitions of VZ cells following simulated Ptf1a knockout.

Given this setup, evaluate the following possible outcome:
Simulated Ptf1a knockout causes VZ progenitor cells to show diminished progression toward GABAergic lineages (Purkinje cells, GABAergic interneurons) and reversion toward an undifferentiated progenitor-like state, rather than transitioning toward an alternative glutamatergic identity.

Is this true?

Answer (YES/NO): NO